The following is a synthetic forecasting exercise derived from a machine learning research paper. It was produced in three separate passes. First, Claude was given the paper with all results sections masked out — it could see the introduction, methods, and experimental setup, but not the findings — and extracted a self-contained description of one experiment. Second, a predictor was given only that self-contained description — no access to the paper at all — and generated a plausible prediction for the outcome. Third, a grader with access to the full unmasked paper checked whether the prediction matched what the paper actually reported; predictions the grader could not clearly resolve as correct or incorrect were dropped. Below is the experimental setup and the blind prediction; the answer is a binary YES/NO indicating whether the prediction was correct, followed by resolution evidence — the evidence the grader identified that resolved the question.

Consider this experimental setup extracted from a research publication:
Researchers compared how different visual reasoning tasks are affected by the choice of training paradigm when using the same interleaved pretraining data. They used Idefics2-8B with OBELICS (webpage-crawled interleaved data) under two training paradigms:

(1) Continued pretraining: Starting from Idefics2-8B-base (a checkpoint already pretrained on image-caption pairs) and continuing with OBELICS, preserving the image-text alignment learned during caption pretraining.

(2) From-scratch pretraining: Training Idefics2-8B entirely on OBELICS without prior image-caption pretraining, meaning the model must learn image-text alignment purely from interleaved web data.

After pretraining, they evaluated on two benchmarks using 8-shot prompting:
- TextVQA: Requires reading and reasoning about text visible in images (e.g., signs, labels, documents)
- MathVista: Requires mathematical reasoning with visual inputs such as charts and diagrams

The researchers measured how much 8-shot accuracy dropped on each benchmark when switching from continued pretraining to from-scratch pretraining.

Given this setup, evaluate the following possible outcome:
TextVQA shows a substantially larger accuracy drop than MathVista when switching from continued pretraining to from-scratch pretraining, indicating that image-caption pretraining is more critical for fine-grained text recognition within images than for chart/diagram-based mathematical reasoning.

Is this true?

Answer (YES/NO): YES